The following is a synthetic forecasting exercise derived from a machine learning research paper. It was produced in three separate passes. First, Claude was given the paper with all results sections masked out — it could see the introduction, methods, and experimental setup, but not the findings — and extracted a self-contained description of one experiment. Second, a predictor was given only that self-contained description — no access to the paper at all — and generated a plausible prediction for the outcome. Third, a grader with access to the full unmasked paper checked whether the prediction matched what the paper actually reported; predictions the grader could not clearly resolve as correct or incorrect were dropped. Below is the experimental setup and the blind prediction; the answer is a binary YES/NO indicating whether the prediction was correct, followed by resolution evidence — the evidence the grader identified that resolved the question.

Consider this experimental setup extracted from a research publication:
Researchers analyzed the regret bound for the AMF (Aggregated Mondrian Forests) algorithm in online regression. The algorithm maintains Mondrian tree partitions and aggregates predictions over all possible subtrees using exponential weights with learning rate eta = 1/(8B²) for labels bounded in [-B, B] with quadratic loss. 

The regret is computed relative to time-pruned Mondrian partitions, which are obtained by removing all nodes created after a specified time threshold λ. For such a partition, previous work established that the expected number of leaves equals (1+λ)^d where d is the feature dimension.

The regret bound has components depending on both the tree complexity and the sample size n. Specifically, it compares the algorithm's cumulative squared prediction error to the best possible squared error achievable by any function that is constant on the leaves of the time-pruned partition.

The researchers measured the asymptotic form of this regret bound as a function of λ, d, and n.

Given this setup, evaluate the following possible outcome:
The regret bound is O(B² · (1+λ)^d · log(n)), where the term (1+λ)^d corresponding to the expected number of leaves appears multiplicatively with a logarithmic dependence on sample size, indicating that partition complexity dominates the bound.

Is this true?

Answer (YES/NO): YES